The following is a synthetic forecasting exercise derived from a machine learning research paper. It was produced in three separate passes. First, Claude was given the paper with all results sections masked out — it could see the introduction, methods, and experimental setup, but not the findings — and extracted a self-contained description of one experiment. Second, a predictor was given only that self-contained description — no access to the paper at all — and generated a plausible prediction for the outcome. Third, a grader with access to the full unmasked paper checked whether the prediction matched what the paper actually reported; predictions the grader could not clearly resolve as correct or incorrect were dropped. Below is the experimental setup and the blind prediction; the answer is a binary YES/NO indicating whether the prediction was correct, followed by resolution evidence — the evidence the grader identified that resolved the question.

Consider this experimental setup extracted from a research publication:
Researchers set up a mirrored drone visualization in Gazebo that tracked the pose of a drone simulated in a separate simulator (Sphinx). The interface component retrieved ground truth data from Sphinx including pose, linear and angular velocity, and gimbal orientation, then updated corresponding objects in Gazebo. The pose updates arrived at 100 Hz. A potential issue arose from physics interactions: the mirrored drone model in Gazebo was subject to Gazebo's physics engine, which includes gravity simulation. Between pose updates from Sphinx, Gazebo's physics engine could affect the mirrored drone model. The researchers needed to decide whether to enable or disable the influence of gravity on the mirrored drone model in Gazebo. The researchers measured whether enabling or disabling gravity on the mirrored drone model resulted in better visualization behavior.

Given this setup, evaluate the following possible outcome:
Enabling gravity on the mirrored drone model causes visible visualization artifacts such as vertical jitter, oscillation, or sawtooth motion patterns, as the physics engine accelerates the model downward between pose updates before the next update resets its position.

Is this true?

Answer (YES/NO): YES